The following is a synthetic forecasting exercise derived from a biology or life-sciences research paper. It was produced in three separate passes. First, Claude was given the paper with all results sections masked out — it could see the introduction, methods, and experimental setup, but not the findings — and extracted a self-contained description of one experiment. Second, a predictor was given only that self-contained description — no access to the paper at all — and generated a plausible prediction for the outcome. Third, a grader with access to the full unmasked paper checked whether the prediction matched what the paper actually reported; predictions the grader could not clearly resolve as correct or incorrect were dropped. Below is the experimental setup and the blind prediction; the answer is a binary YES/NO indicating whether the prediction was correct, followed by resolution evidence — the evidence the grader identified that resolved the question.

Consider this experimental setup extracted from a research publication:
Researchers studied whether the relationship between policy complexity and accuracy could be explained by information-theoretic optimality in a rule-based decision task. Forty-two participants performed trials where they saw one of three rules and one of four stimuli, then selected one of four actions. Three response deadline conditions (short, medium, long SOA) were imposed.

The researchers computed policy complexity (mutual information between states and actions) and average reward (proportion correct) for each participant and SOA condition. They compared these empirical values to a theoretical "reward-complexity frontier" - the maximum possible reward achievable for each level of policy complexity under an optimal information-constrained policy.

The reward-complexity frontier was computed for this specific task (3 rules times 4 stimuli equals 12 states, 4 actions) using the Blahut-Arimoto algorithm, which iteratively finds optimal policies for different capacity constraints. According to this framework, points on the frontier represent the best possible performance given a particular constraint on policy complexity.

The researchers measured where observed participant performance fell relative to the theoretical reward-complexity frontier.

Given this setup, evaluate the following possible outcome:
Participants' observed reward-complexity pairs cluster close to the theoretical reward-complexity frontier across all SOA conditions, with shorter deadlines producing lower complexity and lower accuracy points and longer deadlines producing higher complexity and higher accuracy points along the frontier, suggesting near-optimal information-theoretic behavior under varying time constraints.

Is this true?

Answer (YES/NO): NO